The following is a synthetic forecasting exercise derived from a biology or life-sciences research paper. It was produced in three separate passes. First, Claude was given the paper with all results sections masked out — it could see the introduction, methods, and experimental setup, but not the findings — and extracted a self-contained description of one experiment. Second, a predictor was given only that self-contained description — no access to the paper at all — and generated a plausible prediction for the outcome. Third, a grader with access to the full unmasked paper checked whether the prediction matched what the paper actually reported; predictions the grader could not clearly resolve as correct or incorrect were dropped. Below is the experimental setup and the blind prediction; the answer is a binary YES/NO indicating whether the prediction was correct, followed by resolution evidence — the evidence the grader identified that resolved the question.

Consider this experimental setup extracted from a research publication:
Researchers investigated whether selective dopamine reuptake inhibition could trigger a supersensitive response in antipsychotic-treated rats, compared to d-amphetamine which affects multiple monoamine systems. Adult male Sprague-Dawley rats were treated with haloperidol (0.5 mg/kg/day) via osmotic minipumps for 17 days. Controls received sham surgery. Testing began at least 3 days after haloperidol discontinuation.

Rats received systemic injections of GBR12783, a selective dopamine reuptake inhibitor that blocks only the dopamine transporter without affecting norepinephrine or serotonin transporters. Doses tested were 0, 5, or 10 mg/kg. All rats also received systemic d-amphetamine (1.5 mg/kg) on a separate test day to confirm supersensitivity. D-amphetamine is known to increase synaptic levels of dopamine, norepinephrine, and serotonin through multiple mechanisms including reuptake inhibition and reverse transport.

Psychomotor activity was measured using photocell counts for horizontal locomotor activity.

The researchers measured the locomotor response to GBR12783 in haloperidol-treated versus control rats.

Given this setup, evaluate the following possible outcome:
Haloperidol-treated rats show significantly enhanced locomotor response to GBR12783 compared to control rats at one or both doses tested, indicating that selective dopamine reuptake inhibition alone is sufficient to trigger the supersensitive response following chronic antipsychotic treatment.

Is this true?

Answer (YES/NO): NO